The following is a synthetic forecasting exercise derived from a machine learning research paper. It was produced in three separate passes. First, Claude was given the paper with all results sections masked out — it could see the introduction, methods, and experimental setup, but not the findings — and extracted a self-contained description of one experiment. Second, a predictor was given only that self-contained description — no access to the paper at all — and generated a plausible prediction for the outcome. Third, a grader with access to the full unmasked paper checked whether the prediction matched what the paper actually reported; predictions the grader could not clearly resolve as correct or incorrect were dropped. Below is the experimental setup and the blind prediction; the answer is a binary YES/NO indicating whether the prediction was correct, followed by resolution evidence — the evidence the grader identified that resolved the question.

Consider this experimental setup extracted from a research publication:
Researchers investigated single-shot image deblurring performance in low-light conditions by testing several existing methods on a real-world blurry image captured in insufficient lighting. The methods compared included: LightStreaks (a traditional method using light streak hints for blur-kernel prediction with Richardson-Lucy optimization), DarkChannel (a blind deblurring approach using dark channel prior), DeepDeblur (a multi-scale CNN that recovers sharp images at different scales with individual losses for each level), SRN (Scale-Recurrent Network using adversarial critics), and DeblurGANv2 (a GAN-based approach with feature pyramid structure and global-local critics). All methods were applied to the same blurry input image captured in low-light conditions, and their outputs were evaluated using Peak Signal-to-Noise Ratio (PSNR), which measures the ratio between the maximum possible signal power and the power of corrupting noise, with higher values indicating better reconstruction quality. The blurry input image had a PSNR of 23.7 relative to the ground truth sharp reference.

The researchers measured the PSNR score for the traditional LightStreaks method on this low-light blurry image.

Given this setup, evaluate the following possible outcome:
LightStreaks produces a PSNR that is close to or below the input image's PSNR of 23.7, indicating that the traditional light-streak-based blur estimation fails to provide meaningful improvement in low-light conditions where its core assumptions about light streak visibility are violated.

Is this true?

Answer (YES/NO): YES